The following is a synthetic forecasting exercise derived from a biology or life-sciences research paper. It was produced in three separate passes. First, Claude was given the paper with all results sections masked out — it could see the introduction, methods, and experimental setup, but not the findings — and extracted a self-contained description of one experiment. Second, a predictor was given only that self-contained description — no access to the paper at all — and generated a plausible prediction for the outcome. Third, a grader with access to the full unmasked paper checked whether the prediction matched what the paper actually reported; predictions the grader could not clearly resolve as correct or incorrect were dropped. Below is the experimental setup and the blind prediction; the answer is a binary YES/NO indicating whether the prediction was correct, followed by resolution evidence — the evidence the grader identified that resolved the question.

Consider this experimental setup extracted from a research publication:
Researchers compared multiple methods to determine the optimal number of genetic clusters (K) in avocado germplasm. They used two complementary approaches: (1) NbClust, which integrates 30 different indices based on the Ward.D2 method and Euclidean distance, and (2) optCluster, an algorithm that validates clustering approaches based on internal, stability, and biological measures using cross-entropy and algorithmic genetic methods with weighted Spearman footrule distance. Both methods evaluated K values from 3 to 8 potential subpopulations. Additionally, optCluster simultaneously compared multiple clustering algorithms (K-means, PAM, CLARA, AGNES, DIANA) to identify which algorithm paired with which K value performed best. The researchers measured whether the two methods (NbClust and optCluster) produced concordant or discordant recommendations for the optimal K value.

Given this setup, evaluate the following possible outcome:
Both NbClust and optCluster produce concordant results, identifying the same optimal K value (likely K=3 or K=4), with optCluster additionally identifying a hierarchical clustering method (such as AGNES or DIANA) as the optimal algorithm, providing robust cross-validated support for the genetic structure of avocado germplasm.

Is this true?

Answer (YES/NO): NO